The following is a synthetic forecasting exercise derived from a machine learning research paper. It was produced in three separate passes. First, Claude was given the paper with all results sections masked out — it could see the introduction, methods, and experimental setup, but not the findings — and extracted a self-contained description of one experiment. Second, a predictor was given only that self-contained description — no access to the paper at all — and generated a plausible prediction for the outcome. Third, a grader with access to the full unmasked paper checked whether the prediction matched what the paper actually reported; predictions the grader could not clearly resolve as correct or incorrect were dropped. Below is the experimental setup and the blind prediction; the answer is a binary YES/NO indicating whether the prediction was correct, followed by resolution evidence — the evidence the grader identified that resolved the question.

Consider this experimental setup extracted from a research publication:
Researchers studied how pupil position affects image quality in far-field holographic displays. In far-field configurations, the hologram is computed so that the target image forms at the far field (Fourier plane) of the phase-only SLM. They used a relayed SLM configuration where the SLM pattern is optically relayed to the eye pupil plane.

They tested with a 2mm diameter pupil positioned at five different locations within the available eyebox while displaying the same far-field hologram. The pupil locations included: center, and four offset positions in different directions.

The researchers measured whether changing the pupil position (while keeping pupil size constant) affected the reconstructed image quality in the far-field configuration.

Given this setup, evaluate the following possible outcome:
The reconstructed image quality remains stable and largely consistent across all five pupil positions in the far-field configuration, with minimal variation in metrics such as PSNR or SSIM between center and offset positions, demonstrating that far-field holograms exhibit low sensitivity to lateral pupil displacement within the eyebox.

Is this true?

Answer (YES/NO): YES